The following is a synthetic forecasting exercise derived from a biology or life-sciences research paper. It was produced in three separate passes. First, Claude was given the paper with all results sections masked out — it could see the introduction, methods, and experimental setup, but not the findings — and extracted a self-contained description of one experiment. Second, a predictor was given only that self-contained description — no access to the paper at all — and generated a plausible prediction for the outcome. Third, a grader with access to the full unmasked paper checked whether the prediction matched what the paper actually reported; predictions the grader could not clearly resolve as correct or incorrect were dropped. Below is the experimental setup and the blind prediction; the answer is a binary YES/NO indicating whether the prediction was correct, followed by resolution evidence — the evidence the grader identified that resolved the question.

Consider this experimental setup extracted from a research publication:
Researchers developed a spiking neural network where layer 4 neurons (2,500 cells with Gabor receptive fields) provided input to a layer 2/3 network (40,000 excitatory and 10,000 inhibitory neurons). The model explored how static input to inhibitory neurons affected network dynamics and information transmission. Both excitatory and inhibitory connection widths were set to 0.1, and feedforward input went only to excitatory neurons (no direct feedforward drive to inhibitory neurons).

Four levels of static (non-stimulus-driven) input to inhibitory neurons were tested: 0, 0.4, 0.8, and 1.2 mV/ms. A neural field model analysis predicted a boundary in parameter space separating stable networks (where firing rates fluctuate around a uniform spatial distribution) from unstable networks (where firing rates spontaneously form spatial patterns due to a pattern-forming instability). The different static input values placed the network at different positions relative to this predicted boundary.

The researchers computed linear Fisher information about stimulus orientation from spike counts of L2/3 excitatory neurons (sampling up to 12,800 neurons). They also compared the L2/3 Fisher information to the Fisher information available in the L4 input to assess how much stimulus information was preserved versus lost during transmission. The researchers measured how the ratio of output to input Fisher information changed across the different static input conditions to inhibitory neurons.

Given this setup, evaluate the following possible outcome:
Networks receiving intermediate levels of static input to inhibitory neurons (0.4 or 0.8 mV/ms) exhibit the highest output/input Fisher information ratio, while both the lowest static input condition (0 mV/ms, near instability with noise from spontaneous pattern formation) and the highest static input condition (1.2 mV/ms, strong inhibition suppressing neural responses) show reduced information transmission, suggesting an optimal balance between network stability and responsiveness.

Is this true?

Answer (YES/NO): NO